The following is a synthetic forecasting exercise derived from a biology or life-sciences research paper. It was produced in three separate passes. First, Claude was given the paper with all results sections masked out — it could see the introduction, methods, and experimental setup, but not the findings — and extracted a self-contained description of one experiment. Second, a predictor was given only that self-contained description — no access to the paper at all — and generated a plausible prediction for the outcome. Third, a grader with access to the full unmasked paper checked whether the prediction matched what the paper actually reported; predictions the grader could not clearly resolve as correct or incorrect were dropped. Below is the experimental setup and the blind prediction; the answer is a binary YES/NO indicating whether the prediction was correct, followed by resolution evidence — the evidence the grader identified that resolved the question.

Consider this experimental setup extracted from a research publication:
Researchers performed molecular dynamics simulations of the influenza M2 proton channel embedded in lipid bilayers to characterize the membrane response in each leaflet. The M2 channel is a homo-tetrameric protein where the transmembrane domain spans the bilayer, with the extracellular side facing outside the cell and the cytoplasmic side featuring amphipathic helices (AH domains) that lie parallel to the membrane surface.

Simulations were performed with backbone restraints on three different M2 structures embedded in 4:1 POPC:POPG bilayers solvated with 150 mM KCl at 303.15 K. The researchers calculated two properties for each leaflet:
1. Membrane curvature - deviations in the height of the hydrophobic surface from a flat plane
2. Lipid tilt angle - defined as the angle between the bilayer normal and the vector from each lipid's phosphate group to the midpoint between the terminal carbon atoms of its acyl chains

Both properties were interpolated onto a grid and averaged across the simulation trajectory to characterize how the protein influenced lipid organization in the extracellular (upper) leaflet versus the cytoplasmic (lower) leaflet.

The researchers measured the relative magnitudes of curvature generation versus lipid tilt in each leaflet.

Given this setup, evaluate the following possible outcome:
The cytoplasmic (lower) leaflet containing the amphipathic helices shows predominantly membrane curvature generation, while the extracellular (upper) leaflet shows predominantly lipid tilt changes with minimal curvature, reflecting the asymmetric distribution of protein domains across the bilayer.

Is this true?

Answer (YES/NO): NO